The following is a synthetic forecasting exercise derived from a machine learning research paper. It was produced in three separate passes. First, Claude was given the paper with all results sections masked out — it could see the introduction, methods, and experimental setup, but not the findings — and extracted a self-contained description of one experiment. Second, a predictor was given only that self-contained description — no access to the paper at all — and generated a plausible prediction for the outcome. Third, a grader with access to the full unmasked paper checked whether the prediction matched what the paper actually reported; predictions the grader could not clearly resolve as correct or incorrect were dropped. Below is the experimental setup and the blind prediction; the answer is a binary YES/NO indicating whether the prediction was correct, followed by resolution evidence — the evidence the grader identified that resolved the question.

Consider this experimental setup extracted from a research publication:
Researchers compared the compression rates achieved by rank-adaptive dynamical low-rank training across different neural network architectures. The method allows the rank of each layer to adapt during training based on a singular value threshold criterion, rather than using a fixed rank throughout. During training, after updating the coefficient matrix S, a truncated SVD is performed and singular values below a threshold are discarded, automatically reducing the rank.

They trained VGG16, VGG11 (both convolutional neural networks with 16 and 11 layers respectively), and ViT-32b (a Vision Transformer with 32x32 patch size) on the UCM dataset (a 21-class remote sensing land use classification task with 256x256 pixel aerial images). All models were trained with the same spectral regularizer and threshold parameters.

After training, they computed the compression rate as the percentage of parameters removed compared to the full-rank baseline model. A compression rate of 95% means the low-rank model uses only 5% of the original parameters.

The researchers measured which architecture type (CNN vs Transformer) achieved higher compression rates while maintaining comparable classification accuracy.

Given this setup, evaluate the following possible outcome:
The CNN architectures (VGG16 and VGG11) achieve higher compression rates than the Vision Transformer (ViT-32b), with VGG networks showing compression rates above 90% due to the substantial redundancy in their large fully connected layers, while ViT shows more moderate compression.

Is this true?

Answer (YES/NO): YES